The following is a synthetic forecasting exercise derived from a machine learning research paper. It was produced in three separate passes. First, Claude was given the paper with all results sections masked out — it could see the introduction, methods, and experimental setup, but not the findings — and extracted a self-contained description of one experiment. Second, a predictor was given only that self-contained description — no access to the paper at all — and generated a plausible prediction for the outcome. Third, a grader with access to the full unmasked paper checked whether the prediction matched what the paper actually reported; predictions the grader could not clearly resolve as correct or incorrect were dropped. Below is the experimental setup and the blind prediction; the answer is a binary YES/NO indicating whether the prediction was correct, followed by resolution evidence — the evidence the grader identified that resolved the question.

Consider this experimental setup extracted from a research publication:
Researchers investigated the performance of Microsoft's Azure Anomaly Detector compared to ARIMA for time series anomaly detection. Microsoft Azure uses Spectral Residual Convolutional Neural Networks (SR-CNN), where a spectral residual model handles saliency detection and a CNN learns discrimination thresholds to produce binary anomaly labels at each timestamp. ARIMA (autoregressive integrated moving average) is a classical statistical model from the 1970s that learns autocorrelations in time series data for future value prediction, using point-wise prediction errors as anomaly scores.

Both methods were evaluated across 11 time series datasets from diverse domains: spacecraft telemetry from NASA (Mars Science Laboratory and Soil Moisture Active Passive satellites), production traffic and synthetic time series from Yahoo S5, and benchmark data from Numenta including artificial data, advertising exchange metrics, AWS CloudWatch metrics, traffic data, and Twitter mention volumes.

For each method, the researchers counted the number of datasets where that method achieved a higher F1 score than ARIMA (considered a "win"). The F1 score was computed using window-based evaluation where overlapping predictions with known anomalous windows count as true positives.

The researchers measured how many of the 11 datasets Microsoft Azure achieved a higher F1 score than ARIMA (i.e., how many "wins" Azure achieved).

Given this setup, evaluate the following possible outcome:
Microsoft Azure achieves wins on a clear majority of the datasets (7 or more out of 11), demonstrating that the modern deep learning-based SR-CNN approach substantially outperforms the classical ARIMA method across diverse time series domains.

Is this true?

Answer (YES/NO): NO